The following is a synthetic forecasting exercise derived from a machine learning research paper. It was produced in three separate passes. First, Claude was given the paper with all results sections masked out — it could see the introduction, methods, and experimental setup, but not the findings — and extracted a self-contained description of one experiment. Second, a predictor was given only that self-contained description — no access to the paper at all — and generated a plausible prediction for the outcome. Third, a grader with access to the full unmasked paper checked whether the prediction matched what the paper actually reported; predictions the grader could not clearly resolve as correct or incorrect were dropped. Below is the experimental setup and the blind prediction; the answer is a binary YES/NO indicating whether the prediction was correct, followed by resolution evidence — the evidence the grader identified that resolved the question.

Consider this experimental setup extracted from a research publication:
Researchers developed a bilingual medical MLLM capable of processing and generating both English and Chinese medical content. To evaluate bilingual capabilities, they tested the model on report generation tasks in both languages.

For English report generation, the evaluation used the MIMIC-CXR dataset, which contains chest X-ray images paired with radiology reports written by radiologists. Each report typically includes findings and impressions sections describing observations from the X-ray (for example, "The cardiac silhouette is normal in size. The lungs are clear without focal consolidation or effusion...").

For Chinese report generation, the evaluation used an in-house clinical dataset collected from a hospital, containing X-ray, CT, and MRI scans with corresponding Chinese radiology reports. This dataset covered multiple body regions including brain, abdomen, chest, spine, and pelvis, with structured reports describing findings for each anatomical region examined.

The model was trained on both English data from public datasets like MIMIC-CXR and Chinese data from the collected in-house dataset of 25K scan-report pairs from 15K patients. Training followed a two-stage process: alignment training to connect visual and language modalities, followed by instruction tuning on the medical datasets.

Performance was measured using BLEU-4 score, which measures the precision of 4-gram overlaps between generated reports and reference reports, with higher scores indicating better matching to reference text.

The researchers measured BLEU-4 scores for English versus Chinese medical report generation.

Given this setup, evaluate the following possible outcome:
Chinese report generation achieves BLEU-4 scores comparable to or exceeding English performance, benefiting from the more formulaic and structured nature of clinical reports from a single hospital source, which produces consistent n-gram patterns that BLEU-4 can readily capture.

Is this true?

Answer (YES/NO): YES